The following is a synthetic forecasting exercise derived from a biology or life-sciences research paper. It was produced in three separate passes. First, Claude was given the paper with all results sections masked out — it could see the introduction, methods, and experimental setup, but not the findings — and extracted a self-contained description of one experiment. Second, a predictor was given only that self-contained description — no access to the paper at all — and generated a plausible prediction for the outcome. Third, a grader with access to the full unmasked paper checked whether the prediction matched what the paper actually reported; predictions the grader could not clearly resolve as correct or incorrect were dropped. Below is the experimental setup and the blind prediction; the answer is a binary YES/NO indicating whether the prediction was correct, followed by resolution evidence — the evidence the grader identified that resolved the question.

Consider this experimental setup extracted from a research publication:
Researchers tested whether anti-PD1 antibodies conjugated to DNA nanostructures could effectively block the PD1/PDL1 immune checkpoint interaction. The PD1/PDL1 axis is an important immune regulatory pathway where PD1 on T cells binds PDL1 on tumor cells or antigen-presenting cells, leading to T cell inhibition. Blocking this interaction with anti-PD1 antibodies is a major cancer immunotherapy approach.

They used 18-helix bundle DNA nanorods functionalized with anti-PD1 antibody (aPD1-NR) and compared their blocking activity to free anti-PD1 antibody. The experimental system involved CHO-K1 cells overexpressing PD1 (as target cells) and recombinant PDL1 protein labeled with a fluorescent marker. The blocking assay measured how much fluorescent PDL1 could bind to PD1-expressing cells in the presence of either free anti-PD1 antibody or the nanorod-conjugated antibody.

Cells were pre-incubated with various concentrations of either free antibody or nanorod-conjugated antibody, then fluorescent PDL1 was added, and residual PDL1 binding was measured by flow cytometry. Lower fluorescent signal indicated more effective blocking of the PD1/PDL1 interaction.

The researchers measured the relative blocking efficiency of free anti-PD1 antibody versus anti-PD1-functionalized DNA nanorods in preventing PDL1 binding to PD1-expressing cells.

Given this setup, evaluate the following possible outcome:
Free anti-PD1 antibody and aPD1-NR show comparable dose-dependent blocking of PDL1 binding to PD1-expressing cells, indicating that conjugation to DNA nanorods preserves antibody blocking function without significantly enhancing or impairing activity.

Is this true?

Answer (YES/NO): NO